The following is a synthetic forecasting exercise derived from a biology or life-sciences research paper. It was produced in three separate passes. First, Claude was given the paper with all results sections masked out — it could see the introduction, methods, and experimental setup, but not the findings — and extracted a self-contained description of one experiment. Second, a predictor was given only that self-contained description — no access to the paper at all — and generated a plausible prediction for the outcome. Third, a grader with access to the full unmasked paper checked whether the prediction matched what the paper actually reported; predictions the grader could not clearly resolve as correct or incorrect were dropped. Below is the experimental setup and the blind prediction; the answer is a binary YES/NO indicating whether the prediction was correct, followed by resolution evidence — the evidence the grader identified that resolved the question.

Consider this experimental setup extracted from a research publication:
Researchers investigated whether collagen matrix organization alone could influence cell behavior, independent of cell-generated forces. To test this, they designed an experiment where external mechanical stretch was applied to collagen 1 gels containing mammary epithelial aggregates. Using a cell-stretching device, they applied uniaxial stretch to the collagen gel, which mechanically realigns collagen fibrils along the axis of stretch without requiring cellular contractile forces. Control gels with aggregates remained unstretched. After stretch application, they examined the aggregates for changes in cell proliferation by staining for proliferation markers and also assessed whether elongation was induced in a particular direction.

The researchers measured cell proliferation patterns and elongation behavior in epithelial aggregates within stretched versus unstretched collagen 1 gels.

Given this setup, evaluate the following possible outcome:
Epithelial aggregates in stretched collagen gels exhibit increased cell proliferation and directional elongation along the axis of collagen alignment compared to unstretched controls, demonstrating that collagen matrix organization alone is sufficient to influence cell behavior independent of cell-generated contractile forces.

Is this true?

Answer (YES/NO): YES